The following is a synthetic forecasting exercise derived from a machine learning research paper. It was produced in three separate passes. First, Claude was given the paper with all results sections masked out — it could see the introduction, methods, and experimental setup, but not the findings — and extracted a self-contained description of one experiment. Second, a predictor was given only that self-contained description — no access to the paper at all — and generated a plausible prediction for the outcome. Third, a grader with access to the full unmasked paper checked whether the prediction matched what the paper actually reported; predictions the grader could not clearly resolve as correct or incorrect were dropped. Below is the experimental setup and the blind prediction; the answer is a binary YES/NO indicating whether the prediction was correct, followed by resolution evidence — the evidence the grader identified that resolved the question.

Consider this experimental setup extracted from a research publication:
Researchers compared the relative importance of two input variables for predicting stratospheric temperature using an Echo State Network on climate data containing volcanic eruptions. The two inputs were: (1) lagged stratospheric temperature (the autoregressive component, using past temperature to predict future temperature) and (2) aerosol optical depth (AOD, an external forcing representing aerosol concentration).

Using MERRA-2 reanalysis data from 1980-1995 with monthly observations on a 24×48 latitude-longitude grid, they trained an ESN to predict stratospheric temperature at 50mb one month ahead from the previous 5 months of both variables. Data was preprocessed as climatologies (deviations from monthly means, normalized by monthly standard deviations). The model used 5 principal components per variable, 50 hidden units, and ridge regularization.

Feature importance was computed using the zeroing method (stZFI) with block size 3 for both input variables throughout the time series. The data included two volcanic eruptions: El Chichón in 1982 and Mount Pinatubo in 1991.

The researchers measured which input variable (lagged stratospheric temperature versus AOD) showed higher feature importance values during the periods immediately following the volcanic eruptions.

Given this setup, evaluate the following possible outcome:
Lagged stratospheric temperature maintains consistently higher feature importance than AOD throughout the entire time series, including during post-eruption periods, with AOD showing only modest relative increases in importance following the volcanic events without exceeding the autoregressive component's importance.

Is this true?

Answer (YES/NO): NO